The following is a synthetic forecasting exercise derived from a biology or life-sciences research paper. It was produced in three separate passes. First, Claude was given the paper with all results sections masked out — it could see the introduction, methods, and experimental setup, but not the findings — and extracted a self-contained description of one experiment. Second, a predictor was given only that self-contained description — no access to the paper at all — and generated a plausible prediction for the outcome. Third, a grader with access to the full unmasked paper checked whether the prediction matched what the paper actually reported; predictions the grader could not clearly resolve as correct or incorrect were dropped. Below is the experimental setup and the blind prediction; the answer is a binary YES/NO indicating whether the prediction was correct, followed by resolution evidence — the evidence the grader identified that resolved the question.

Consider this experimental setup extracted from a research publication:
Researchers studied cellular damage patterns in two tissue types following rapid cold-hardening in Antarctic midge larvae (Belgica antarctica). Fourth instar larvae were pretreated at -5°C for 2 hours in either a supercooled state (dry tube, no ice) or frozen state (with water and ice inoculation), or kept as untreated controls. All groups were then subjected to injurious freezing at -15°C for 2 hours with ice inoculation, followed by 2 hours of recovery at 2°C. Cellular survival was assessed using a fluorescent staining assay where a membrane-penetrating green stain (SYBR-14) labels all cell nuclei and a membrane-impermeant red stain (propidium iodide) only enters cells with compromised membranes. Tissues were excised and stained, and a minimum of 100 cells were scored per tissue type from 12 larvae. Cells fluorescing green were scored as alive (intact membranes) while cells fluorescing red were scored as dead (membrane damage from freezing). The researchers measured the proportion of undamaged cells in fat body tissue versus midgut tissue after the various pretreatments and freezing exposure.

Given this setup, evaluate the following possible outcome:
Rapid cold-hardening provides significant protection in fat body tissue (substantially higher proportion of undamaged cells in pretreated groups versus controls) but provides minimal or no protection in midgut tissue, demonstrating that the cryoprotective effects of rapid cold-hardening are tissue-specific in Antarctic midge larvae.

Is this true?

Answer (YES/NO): NO